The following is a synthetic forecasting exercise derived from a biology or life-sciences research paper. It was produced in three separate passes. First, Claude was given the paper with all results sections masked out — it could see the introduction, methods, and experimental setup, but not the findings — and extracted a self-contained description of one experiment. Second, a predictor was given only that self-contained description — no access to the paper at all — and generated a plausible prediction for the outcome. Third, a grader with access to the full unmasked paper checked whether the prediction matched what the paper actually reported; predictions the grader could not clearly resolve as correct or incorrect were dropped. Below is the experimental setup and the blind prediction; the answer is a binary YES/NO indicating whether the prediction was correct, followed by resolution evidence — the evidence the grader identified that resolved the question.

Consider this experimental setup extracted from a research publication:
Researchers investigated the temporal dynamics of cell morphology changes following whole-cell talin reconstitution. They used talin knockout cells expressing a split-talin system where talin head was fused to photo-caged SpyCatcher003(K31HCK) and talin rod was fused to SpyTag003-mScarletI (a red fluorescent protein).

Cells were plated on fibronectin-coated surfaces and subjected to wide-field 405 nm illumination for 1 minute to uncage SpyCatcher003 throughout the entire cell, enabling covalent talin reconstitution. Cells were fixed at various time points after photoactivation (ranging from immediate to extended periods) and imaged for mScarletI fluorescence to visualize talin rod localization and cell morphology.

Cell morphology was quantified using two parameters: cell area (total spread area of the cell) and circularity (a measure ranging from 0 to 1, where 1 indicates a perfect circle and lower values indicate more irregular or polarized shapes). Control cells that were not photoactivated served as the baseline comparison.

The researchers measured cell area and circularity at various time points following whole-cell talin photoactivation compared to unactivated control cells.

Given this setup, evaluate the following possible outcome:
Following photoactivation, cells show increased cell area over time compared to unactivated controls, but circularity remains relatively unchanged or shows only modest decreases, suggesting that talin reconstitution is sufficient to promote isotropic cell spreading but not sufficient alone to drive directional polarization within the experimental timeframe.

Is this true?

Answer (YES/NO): NO